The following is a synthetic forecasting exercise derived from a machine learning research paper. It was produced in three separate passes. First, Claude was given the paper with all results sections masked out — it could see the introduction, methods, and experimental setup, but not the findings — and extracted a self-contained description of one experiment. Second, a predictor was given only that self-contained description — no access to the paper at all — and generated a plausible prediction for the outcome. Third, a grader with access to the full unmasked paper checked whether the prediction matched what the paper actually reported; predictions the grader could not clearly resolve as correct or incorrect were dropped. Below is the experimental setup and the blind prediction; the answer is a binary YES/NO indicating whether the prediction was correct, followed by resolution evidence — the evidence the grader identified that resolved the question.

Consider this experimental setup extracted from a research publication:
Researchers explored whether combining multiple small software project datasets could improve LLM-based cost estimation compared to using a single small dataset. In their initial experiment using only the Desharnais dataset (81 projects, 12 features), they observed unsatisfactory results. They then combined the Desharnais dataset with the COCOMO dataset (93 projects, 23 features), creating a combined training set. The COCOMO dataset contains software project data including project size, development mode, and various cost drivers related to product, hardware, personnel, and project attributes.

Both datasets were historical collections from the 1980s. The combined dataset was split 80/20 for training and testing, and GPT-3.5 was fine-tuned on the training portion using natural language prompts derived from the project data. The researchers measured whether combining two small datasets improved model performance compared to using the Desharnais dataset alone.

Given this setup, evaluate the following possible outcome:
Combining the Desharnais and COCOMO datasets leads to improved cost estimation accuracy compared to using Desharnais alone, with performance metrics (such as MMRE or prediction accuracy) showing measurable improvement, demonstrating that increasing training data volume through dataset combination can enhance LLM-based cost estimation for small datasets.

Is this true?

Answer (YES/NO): NO